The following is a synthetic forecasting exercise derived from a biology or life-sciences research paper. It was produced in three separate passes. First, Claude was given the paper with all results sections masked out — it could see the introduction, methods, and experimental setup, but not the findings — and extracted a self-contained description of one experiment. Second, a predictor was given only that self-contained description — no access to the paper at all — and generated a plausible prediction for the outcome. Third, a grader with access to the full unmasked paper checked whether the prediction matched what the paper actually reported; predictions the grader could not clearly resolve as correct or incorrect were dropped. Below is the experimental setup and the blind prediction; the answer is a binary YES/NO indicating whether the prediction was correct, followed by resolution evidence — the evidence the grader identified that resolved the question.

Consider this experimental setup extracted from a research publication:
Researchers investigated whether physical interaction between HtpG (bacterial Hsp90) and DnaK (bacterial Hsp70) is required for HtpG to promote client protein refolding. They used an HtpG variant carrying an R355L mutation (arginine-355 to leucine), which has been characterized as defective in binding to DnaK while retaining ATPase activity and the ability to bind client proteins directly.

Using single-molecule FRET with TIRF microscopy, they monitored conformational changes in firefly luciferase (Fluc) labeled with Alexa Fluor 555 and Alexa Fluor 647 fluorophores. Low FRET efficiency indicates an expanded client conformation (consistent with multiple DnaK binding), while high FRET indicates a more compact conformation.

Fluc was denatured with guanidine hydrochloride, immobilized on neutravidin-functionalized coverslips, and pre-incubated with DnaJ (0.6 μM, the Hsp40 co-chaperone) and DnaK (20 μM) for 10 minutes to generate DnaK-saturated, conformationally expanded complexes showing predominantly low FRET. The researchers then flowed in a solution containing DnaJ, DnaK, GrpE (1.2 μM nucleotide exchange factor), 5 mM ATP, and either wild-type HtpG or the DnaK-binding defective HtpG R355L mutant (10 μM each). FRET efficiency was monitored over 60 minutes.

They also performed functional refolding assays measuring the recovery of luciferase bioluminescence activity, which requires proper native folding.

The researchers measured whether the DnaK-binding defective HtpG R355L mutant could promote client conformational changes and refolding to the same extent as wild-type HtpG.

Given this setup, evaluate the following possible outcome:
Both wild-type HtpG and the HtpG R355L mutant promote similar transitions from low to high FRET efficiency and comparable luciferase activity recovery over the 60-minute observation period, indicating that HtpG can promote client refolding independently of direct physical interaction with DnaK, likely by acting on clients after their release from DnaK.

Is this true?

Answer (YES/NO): NO